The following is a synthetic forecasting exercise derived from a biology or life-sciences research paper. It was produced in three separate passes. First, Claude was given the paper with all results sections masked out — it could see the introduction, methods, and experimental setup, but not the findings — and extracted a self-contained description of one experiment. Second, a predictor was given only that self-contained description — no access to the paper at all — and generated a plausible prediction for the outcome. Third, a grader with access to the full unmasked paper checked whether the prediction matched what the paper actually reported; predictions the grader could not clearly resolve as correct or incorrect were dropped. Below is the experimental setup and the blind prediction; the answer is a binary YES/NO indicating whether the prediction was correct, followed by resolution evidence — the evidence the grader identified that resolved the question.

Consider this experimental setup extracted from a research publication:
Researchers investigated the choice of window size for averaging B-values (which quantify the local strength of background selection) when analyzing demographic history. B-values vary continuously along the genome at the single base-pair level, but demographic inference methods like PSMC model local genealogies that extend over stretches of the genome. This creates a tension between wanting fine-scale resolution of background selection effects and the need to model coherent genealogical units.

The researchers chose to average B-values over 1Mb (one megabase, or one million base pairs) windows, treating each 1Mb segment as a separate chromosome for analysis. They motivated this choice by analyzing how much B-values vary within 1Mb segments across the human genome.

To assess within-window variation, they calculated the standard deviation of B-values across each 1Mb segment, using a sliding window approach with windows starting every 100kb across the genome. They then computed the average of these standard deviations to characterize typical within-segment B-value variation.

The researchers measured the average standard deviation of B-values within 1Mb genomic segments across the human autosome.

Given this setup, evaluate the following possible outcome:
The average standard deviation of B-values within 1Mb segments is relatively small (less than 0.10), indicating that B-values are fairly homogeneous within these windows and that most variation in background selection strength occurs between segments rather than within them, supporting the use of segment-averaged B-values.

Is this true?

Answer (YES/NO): YES